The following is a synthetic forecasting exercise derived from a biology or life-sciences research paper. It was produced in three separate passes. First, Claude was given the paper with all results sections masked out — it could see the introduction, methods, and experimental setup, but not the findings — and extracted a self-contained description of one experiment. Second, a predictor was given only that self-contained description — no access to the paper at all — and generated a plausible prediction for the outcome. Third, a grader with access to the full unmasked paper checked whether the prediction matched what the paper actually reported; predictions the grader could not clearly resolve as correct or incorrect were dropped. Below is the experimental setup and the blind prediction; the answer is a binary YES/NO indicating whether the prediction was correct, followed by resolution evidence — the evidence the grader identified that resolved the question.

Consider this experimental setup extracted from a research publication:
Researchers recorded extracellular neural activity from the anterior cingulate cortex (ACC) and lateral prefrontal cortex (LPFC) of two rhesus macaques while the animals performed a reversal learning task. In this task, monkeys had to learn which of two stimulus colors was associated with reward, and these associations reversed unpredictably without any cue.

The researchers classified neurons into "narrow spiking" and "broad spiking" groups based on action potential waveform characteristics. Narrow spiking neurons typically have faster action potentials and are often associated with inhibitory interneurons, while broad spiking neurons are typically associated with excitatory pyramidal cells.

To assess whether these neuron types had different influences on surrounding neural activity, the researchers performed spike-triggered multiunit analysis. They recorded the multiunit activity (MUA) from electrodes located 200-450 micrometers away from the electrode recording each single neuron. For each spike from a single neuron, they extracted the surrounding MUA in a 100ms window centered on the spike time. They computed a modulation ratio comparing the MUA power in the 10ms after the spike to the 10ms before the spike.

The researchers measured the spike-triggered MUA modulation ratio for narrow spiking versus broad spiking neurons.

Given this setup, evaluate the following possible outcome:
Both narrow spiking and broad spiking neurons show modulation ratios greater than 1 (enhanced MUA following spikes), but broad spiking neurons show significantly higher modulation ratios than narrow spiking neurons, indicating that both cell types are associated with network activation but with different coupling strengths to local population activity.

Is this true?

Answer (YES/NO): NO